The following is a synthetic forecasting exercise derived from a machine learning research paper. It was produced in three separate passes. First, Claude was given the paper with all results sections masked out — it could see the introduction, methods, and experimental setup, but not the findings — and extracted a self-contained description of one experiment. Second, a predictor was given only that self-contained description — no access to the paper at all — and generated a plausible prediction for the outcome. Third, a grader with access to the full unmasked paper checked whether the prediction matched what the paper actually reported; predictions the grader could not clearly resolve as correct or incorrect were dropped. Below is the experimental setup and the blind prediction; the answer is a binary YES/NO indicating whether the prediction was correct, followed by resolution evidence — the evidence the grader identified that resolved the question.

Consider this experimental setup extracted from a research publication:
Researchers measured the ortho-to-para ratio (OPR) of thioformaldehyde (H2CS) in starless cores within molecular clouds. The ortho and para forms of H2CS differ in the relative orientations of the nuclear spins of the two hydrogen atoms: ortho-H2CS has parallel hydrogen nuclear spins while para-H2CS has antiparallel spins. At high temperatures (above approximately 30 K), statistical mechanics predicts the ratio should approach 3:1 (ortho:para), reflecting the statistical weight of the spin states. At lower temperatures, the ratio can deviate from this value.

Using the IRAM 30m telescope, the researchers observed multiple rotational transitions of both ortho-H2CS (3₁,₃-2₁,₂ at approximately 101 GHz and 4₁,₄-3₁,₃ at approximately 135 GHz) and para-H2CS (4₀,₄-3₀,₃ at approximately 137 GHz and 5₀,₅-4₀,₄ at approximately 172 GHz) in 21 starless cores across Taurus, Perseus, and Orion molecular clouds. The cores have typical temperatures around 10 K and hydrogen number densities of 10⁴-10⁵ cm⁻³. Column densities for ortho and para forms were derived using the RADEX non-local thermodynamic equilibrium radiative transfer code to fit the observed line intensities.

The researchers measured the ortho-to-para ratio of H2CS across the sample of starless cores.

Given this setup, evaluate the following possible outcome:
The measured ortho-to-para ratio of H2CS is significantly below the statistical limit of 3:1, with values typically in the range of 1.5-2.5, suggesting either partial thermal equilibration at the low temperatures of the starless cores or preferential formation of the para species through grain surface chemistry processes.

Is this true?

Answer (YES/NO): NO